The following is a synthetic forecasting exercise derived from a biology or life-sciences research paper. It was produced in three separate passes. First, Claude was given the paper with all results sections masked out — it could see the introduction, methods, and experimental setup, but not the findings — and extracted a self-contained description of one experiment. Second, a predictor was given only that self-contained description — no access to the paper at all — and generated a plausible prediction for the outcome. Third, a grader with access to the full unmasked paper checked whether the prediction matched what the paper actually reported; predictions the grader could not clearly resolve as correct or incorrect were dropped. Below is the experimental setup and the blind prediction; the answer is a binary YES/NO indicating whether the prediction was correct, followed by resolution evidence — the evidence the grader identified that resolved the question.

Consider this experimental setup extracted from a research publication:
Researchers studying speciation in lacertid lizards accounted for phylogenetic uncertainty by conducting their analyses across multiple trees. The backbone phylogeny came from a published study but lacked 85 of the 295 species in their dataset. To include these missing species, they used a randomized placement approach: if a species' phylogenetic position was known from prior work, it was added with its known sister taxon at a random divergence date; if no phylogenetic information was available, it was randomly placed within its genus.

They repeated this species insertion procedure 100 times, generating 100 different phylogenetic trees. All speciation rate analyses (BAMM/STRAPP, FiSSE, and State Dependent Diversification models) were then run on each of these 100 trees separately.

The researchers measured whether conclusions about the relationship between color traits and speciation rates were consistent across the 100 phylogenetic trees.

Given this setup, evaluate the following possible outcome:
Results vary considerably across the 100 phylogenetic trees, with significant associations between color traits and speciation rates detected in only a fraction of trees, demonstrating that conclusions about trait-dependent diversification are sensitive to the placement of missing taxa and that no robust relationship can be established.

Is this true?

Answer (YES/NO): NO